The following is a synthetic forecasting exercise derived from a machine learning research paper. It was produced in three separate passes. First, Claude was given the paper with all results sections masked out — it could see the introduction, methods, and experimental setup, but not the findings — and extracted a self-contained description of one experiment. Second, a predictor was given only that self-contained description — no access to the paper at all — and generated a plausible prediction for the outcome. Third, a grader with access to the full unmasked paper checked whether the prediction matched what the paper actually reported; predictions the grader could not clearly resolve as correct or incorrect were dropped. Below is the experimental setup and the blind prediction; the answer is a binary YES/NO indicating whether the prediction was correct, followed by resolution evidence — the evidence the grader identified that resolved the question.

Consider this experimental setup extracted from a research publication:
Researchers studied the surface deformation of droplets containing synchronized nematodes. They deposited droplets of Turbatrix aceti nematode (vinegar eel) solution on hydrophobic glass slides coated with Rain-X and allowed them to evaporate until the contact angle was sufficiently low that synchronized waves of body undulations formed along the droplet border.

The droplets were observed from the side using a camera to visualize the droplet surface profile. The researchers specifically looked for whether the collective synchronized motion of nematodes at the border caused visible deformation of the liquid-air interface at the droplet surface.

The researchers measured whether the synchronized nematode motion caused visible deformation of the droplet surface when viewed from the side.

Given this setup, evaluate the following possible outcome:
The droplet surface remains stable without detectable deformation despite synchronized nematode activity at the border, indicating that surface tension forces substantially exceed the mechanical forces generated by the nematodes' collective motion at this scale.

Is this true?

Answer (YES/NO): NO